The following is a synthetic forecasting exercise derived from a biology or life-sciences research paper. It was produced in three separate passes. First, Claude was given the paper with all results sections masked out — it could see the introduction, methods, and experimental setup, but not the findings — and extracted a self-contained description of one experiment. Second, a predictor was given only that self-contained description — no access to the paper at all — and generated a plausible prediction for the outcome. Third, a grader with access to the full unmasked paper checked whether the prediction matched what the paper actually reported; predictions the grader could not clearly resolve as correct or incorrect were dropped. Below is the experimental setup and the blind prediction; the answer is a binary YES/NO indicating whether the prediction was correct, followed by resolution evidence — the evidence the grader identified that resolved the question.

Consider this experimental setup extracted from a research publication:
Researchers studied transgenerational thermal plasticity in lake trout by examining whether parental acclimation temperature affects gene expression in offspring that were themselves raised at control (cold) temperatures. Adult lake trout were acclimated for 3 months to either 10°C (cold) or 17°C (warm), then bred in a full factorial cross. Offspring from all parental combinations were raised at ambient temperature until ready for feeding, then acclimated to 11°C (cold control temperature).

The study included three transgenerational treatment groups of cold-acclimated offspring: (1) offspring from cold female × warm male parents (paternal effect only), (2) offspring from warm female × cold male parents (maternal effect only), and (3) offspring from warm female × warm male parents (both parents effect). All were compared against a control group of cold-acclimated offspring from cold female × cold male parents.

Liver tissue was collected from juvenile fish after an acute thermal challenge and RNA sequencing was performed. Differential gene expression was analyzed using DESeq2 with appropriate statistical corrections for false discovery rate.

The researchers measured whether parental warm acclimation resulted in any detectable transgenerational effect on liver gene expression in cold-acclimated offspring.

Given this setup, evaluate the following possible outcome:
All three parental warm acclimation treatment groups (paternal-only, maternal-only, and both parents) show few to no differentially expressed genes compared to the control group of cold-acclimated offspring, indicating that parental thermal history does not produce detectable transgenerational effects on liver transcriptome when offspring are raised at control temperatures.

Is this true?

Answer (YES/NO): NO